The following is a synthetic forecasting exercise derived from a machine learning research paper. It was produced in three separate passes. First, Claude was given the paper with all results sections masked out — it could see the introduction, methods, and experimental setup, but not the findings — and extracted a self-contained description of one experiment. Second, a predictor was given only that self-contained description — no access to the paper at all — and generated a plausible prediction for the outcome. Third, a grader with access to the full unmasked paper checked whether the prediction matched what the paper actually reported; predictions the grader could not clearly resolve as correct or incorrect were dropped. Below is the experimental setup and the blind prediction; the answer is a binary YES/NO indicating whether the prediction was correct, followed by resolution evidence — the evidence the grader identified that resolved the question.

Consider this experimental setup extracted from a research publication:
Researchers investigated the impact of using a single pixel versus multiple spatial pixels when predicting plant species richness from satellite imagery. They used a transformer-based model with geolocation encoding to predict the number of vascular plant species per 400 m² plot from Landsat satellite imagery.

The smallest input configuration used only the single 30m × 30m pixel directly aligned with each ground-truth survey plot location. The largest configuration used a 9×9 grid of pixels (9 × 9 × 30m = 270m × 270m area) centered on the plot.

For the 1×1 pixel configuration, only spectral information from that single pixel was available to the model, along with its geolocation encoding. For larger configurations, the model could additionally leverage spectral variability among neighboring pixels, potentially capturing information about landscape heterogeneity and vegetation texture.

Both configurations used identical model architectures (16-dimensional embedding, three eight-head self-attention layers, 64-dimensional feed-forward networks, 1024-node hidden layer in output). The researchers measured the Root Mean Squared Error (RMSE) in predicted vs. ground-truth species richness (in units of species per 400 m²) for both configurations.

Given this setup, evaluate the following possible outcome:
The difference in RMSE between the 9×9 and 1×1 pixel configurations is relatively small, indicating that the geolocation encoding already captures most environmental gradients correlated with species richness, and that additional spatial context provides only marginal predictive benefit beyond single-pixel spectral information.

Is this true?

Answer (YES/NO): NO